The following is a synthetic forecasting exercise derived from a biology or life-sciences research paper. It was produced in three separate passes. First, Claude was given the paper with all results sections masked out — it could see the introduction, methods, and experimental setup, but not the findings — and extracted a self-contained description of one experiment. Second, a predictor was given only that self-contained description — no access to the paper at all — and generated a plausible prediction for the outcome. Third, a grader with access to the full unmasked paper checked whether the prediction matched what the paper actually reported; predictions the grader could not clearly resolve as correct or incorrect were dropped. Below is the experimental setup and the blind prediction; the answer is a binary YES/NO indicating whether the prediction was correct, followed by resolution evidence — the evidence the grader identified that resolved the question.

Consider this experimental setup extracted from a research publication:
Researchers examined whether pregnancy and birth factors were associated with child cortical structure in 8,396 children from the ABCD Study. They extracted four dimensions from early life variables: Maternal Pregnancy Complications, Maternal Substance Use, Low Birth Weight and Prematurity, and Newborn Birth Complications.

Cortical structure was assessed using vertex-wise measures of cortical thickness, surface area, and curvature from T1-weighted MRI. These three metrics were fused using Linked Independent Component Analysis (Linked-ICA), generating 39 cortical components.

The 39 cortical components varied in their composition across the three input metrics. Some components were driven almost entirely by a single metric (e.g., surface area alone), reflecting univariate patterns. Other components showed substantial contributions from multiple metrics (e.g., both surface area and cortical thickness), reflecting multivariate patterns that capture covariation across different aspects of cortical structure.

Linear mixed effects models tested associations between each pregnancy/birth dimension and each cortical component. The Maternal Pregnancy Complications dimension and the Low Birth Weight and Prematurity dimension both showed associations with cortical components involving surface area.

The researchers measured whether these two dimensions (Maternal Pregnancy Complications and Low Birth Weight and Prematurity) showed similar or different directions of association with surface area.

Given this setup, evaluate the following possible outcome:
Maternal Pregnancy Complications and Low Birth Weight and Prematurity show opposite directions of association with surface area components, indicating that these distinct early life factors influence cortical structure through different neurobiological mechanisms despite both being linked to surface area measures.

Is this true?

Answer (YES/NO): NO